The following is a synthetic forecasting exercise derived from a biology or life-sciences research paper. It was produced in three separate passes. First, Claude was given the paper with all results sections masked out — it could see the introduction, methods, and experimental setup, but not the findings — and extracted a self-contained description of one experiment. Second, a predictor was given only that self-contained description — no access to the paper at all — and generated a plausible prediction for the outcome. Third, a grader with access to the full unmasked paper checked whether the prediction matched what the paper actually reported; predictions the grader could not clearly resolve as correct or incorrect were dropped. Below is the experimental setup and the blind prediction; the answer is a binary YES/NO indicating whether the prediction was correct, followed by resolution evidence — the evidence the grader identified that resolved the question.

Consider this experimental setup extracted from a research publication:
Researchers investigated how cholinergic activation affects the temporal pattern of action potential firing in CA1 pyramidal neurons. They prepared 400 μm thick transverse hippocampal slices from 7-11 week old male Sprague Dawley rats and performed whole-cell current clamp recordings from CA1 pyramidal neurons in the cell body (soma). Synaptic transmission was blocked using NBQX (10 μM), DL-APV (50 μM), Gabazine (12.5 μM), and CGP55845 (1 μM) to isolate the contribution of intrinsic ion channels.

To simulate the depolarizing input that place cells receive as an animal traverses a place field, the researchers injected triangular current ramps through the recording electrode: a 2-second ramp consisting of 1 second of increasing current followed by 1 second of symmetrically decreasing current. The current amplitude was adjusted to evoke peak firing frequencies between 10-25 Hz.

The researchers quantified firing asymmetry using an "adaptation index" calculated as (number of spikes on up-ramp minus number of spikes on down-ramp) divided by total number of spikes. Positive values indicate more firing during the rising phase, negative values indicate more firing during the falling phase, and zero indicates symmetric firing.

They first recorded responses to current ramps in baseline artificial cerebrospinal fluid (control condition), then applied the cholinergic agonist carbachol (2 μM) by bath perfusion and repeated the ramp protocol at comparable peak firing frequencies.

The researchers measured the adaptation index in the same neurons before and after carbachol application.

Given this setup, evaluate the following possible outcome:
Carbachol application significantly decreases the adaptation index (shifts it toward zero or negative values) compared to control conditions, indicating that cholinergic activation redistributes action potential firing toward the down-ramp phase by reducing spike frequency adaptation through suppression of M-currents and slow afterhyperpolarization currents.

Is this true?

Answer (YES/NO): NO